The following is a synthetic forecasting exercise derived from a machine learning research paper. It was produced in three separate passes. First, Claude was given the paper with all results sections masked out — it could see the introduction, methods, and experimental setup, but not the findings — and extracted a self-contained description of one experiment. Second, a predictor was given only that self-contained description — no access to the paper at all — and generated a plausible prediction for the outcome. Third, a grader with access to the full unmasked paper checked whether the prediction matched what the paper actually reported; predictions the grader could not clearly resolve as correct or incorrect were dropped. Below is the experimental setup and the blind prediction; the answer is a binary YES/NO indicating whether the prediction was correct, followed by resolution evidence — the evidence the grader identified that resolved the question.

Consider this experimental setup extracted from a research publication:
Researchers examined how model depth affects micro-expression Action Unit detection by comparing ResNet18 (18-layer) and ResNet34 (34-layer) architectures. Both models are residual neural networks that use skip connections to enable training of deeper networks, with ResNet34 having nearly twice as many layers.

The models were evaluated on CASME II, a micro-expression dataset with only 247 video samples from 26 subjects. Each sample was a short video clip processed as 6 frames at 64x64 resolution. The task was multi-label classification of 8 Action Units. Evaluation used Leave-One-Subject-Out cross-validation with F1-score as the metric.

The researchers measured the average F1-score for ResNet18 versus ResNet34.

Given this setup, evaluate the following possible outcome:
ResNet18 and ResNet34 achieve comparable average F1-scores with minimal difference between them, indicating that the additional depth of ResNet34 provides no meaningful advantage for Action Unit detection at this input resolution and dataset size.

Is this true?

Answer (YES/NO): YES